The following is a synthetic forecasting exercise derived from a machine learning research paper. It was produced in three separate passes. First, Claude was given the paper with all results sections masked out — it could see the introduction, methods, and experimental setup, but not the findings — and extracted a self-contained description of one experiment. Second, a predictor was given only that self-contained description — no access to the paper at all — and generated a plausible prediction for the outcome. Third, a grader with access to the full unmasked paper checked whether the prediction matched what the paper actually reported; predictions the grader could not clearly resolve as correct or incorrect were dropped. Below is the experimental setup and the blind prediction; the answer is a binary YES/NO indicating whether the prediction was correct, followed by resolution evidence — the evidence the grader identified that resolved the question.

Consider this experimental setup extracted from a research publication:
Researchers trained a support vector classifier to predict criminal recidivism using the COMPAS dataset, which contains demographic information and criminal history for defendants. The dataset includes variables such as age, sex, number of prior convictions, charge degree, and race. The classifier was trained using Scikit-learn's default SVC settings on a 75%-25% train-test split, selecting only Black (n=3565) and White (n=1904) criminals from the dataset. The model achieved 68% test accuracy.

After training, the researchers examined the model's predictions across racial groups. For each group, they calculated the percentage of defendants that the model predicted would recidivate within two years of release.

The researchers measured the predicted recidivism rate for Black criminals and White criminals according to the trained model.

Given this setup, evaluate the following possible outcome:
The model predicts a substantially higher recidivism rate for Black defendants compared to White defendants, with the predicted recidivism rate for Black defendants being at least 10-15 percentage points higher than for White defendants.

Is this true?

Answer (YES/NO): YES